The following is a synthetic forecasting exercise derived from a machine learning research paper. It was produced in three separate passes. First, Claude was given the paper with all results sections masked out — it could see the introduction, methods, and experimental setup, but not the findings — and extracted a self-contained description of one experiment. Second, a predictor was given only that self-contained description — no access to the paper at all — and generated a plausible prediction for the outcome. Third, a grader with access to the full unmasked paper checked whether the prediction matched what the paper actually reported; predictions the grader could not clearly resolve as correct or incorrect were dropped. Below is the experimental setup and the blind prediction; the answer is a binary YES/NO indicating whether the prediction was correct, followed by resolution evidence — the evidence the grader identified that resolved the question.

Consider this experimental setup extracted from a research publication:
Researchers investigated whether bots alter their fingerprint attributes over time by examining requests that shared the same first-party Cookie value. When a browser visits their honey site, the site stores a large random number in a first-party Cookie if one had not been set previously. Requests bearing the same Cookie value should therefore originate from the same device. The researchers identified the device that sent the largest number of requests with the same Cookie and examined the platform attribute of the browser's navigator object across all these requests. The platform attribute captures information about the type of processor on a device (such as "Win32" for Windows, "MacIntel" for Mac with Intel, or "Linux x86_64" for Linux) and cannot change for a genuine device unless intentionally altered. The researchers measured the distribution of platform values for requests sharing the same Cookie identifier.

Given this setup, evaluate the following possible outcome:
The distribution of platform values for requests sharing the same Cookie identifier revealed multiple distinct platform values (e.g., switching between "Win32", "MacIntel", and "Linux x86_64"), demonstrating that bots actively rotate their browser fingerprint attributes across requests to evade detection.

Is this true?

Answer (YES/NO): YES